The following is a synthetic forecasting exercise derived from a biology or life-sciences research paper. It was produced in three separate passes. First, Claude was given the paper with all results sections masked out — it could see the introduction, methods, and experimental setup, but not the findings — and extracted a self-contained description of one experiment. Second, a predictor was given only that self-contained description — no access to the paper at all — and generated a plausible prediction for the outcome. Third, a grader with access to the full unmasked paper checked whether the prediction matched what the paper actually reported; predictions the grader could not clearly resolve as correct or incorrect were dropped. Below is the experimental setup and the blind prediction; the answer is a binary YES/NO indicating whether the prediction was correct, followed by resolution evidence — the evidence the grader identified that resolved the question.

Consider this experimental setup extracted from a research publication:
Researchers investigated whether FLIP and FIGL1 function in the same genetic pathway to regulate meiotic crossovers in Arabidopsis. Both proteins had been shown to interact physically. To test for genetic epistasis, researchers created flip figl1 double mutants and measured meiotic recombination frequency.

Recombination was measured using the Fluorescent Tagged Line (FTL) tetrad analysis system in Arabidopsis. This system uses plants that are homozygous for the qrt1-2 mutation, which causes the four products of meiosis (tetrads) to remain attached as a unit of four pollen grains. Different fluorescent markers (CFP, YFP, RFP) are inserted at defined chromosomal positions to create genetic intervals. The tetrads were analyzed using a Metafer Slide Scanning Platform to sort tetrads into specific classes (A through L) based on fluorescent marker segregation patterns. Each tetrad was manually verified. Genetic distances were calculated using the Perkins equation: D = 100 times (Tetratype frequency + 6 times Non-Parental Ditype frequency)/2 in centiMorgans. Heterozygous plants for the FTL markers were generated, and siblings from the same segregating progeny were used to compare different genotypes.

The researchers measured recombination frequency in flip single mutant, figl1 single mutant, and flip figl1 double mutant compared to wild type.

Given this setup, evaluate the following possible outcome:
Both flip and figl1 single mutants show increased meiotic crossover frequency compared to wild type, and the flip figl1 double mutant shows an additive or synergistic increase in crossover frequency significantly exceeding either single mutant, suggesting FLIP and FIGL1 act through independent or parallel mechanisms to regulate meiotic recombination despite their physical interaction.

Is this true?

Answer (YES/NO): NO